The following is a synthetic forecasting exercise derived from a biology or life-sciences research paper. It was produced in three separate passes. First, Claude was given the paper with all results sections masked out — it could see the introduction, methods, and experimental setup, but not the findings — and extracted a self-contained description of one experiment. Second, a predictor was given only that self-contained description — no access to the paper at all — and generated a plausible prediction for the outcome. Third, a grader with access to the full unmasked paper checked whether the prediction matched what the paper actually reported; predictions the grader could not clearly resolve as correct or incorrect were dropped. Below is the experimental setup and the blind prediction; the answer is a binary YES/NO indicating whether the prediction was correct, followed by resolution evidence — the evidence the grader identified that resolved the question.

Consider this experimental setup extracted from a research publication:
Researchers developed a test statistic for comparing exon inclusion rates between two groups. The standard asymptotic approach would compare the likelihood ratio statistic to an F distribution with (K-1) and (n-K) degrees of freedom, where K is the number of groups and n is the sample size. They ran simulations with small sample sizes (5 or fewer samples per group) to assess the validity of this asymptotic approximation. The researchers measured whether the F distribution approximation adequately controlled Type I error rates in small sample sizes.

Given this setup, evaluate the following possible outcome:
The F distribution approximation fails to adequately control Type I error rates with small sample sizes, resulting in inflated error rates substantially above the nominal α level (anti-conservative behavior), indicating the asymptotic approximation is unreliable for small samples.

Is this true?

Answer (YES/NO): YES